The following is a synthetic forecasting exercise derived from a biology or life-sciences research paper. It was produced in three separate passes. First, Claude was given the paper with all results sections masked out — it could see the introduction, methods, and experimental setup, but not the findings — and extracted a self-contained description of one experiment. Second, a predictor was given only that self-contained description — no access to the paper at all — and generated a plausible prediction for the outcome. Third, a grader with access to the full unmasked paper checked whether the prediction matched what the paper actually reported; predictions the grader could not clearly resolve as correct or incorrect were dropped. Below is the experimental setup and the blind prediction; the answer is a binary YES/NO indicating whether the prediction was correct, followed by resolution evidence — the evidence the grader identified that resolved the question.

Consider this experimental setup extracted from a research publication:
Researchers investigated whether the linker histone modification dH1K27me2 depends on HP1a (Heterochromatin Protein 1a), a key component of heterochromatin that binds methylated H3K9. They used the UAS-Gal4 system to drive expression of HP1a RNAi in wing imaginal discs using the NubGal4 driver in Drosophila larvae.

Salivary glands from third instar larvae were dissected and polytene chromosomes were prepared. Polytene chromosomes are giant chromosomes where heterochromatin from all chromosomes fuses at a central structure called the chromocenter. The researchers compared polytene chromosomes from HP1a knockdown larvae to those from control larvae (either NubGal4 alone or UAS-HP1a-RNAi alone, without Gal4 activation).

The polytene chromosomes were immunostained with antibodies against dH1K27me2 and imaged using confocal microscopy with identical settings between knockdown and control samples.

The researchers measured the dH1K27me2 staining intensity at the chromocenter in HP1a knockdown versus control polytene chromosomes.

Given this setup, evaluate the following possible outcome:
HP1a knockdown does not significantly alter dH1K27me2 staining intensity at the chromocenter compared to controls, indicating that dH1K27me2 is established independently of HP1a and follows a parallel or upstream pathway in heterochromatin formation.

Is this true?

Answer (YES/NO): YES